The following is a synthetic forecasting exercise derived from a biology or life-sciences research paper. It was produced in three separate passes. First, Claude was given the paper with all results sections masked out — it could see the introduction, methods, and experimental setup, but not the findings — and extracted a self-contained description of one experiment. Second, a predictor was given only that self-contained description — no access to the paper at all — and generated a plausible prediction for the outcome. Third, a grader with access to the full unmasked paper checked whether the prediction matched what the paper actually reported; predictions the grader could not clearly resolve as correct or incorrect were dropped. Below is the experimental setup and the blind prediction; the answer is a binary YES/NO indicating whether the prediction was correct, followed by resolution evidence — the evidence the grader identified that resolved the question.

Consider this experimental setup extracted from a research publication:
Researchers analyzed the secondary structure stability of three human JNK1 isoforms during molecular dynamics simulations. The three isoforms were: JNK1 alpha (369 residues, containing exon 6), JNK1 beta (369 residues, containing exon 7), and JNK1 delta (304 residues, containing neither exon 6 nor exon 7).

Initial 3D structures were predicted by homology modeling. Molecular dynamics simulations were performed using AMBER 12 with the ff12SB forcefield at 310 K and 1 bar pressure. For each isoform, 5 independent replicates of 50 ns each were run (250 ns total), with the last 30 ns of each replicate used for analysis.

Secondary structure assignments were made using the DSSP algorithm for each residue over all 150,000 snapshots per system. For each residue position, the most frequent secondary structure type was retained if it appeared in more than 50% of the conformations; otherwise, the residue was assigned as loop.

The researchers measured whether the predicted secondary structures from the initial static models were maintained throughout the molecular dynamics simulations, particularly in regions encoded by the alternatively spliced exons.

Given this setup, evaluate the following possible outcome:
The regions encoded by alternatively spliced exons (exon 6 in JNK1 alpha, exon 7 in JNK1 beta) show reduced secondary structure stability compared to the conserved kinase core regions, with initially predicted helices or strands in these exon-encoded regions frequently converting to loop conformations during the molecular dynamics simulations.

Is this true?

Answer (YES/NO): NO